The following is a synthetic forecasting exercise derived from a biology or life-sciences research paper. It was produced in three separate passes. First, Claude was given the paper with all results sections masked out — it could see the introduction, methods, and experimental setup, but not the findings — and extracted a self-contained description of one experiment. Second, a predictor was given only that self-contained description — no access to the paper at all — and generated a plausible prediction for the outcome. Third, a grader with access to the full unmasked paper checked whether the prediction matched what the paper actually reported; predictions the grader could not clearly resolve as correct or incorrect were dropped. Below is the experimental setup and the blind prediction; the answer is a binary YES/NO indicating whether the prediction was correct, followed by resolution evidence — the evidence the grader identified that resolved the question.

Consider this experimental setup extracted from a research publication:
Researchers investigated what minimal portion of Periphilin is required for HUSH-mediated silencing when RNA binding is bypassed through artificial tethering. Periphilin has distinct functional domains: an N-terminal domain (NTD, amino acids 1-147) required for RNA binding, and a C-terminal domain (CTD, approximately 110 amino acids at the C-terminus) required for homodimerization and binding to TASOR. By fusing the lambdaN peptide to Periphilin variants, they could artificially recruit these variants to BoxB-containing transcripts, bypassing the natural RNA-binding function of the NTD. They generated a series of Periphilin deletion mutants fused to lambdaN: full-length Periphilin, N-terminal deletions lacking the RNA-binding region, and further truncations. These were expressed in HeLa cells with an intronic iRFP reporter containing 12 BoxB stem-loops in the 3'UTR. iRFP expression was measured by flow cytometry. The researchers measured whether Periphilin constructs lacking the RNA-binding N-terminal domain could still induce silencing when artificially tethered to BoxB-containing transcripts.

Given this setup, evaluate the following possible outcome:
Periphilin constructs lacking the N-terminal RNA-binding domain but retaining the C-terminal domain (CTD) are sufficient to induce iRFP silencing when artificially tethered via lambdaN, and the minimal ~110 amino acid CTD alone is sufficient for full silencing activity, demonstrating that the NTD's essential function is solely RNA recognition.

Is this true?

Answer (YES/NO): NO